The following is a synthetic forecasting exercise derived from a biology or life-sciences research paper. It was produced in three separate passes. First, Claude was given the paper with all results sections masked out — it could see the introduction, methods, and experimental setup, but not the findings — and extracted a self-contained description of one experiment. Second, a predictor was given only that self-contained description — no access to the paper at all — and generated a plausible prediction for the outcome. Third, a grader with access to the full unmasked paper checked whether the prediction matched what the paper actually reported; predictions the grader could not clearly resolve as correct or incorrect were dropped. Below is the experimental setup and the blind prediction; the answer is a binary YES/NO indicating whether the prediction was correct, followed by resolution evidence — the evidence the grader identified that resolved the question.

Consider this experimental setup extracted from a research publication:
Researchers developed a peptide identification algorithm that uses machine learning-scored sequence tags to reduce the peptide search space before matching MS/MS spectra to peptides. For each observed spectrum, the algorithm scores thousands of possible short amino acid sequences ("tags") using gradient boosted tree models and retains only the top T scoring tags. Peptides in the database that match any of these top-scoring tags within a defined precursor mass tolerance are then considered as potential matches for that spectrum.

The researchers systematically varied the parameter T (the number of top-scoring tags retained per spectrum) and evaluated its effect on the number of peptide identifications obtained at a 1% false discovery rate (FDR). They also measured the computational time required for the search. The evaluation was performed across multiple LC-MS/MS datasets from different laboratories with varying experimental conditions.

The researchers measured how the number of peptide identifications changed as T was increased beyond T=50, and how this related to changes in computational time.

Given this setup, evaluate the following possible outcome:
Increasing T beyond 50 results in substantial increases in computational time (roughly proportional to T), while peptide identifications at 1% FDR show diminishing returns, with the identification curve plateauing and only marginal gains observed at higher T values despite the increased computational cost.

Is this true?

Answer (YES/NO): YES